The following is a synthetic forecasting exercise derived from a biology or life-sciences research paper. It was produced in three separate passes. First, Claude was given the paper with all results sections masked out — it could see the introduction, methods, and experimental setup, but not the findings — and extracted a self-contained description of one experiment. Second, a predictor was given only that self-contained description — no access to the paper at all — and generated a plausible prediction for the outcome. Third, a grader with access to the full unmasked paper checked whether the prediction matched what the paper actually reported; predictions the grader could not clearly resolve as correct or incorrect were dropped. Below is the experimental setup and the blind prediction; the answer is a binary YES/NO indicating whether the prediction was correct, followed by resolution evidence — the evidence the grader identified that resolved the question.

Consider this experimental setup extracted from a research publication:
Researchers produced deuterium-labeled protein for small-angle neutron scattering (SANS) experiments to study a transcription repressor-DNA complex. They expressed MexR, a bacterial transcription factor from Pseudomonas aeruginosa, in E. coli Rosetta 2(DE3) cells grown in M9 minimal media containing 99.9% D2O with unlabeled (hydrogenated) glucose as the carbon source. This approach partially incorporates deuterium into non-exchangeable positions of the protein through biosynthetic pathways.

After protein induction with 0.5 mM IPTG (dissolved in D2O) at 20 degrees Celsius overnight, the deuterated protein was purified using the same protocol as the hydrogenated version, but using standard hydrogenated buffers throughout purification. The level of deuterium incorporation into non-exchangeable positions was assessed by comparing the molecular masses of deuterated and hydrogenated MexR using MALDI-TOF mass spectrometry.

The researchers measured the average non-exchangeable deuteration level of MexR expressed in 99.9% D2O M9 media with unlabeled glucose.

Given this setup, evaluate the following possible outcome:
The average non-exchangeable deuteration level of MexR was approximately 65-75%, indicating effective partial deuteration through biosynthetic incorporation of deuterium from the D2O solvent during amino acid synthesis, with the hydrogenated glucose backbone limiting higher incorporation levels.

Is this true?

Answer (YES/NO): YES